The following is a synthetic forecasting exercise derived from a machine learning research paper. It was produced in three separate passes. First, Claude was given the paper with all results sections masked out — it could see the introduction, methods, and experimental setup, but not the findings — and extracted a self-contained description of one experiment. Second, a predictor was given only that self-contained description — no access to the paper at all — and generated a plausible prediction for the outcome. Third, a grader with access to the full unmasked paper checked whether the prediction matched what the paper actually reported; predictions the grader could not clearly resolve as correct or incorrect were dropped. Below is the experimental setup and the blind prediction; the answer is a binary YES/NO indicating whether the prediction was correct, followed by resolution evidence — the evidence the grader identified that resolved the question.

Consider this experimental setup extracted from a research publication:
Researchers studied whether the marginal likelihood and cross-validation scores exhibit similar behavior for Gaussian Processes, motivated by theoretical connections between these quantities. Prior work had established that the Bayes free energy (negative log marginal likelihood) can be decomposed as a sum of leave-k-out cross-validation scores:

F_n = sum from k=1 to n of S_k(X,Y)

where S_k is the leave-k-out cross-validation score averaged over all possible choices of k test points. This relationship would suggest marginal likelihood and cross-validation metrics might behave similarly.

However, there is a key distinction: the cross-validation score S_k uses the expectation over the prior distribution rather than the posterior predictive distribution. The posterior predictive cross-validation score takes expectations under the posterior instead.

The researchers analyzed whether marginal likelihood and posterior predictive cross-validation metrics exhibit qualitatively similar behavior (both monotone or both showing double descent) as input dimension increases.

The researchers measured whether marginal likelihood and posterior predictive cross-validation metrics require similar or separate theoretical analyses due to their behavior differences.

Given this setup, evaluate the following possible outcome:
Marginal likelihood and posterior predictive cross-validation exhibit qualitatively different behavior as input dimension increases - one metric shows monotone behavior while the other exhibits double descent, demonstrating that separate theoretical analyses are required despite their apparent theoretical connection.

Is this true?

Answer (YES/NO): YES